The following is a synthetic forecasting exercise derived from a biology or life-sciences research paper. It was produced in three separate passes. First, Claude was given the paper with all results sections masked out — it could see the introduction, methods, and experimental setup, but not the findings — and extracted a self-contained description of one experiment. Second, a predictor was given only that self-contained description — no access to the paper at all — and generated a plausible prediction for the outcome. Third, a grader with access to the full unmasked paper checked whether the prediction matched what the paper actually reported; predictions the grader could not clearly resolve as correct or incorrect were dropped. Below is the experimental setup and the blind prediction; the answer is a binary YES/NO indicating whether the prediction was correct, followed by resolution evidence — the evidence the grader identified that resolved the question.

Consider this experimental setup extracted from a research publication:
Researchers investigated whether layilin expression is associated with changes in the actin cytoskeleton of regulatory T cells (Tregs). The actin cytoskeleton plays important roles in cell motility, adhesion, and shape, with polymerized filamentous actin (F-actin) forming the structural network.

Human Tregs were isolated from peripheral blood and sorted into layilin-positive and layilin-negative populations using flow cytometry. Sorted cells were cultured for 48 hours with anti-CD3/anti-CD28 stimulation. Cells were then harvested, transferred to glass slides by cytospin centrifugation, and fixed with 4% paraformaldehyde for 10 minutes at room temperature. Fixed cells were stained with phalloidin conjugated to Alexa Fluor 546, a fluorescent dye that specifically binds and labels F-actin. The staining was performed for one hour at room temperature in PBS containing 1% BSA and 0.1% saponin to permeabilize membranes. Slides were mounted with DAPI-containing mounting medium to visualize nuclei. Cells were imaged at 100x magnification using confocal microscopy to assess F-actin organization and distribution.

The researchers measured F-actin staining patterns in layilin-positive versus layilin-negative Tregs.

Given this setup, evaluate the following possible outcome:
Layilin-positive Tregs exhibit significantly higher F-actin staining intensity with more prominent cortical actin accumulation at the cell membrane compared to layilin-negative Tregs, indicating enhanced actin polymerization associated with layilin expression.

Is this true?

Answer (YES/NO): NO